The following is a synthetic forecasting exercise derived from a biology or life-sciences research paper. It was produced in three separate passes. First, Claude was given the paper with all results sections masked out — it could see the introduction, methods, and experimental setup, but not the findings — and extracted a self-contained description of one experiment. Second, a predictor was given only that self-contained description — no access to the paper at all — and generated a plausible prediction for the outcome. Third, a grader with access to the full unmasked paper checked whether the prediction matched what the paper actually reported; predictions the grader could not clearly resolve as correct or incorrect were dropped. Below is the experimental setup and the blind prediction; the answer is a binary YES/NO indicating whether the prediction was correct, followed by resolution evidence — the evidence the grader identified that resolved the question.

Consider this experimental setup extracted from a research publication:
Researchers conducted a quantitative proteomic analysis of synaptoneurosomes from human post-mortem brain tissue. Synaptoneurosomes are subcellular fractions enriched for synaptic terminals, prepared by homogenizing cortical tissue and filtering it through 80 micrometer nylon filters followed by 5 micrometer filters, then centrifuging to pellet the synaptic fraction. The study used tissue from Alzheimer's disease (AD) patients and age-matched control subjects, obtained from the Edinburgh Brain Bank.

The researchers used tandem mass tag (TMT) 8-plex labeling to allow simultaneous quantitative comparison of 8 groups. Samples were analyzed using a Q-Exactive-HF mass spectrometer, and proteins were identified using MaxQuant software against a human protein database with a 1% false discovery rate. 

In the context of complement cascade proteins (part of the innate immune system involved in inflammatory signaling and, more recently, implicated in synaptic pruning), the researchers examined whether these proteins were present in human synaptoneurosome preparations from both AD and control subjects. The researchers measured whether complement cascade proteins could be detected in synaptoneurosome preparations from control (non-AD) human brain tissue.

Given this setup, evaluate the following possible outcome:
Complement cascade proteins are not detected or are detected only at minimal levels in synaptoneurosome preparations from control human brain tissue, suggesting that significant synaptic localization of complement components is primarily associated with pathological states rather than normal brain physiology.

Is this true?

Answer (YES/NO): NO